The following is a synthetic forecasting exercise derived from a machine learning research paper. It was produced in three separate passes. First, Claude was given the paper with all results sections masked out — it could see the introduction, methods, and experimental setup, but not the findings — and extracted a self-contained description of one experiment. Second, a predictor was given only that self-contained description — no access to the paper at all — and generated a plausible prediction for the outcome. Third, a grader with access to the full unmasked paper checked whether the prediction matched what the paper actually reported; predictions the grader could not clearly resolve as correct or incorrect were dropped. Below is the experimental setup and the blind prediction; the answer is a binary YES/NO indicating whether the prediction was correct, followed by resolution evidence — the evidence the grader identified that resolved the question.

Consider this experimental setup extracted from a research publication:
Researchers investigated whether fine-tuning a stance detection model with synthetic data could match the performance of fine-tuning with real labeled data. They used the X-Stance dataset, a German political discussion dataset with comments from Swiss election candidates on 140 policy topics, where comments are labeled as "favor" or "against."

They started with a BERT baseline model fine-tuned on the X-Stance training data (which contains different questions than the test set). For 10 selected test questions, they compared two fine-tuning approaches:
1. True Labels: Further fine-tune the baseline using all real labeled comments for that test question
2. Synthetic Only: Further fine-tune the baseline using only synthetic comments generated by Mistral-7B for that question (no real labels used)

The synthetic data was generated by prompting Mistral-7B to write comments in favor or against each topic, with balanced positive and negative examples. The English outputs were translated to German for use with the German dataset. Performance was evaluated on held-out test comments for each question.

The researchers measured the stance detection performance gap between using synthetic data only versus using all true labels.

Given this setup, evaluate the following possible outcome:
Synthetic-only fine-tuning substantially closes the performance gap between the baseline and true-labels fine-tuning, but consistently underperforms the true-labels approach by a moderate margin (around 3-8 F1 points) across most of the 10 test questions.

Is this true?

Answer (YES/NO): NO